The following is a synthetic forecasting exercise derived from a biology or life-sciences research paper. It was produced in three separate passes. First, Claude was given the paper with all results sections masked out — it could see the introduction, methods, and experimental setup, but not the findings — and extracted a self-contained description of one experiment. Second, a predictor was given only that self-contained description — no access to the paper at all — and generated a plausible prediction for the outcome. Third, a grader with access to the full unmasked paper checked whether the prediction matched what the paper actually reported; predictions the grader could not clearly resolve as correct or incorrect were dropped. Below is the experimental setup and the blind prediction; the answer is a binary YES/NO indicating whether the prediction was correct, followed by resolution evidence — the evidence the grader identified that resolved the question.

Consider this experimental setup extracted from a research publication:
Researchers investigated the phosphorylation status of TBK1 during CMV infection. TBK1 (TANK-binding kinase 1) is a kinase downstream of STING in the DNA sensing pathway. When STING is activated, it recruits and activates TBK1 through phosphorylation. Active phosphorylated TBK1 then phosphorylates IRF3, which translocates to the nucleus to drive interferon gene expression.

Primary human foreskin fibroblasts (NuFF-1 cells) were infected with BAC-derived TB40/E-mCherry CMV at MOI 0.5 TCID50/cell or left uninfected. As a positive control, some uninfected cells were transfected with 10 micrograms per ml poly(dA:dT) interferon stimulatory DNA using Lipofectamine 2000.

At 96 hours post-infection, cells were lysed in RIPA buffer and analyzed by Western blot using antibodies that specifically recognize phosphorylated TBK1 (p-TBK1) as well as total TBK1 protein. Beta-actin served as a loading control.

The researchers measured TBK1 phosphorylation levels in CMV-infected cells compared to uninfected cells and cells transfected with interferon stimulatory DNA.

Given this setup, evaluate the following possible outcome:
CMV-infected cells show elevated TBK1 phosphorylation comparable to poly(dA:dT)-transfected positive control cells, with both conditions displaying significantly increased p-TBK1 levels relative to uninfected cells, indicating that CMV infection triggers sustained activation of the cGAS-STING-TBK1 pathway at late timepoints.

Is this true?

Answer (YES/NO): YES